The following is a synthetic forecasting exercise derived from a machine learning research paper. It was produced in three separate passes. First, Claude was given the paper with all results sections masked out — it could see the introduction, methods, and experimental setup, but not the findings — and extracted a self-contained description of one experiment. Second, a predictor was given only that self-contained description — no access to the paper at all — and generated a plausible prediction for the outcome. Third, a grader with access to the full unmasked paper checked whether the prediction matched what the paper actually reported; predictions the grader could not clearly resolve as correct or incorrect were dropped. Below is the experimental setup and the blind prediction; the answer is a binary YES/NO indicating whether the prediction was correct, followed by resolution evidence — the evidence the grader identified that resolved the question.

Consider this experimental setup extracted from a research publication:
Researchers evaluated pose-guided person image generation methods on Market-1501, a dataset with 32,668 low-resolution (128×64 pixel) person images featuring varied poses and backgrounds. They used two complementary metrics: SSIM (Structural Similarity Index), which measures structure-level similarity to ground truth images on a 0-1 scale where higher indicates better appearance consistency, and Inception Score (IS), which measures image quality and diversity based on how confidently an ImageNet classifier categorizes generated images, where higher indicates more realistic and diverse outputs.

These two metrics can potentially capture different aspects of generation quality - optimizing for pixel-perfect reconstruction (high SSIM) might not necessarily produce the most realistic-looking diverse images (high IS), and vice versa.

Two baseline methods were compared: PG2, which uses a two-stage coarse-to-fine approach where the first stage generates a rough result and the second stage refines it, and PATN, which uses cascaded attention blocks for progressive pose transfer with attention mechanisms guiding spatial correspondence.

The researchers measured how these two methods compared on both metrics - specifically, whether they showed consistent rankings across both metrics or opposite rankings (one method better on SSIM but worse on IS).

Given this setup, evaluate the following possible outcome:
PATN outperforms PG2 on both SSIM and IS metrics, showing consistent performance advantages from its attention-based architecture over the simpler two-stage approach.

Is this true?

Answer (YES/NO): NO